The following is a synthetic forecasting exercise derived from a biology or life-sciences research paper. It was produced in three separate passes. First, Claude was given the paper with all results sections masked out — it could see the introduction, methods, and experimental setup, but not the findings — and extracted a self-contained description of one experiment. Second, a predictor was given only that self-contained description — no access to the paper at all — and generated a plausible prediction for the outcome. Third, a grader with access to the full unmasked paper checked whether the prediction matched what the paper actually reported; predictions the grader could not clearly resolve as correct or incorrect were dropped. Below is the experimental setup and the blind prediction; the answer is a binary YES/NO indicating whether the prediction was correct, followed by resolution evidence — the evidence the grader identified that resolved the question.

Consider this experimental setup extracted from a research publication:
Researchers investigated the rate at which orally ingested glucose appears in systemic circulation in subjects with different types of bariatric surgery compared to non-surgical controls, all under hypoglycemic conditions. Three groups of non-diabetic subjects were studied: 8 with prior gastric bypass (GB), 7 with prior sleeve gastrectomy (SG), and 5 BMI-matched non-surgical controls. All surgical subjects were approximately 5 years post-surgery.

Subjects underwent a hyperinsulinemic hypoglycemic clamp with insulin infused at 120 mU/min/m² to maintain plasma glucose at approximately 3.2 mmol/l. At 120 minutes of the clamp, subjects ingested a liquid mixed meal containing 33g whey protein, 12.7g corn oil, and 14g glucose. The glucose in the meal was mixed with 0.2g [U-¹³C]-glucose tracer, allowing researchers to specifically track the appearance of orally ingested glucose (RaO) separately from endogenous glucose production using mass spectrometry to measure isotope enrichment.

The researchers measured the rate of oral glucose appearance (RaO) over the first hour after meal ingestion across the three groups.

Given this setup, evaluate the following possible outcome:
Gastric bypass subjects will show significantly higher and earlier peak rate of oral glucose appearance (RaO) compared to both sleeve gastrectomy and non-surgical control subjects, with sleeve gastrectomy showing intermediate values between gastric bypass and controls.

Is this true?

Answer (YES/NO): YES